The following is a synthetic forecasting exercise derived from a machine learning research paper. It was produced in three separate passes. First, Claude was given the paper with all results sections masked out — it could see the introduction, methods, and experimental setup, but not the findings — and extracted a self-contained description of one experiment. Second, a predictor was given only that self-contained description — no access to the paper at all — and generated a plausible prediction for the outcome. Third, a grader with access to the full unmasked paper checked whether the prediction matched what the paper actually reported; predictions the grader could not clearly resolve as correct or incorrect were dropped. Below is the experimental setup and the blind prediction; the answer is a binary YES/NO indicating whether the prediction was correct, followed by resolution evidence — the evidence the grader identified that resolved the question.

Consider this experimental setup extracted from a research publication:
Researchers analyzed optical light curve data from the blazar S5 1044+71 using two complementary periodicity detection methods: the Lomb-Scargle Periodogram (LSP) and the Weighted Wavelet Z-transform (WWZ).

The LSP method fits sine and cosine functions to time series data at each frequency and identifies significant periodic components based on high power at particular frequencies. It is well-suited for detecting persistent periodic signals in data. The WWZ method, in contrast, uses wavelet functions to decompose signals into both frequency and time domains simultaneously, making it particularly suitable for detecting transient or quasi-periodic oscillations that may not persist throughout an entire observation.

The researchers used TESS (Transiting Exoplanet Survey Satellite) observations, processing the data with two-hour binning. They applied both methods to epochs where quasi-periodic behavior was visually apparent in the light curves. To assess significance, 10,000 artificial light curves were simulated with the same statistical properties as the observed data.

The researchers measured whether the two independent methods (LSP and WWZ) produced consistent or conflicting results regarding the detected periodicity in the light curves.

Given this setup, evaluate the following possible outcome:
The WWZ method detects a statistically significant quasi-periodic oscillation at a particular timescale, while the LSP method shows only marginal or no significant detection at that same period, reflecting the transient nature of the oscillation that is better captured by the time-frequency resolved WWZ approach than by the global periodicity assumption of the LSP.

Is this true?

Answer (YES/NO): NO